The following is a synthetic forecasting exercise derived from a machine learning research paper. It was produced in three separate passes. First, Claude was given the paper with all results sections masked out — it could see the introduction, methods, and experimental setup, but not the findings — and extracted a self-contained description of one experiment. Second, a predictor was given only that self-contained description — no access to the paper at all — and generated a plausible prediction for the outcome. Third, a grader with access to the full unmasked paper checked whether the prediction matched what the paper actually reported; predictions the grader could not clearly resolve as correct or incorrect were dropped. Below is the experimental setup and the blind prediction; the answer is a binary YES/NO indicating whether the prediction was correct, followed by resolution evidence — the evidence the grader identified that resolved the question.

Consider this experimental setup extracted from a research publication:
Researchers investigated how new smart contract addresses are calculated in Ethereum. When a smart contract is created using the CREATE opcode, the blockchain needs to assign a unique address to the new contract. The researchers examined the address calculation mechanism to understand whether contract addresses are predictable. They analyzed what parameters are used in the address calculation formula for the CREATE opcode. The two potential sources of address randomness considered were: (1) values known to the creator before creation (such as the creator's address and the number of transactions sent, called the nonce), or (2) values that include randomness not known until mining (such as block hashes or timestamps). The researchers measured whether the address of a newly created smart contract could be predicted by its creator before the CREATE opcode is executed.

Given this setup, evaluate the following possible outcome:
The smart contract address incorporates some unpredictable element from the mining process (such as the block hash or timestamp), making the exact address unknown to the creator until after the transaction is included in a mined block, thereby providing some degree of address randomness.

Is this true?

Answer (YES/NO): NO